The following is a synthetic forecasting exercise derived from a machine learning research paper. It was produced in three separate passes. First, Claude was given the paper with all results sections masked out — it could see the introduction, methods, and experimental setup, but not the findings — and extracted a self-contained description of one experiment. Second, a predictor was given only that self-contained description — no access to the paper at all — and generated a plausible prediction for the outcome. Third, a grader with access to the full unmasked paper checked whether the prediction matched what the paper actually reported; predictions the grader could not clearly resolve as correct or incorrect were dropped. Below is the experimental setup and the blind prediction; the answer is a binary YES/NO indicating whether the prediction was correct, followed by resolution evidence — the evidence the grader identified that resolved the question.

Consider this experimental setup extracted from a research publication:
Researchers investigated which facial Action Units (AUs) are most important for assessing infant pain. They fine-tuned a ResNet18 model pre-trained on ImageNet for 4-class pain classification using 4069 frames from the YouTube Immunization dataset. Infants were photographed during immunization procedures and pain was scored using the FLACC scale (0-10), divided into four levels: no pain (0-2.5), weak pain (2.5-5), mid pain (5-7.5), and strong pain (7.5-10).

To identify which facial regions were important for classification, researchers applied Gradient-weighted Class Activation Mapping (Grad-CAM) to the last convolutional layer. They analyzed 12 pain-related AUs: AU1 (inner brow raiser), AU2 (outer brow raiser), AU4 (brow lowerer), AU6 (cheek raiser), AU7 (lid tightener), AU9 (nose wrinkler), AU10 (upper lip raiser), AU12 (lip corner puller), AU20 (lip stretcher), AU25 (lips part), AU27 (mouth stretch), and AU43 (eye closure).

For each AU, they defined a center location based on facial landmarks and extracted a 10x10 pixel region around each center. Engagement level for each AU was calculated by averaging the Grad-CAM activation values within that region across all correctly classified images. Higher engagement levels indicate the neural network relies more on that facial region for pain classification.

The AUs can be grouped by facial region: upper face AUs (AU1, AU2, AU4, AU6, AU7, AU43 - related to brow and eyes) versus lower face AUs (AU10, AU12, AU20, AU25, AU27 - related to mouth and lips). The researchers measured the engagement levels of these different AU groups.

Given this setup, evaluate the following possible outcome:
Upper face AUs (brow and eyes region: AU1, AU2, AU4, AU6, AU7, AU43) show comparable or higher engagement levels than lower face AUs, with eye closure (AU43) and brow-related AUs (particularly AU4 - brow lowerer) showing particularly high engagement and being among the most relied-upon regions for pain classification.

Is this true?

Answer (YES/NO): NO